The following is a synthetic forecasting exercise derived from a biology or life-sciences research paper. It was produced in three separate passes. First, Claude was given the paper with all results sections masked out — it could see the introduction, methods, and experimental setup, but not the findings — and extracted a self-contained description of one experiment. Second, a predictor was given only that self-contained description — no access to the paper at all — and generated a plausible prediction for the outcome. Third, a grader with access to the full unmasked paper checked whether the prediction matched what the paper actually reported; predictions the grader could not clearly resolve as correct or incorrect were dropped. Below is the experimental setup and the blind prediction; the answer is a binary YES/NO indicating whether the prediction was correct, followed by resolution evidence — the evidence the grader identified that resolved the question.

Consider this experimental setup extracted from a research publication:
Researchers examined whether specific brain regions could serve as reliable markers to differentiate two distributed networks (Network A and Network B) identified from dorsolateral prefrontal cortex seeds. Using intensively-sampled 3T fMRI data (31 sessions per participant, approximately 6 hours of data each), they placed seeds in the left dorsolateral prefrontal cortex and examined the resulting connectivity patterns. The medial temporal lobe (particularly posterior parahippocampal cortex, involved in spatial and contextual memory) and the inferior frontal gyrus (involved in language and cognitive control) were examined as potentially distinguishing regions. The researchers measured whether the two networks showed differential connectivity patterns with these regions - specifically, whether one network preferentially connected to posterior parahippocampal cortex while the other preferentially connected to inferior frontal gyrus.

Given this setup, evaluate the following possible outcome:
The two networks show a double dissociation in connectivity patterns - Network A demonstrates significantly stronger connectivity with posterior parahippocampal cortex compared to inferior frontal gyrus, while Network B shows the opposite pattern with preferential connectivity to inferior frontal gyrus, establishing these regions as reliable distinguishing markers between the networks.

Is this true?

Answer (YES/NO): YES